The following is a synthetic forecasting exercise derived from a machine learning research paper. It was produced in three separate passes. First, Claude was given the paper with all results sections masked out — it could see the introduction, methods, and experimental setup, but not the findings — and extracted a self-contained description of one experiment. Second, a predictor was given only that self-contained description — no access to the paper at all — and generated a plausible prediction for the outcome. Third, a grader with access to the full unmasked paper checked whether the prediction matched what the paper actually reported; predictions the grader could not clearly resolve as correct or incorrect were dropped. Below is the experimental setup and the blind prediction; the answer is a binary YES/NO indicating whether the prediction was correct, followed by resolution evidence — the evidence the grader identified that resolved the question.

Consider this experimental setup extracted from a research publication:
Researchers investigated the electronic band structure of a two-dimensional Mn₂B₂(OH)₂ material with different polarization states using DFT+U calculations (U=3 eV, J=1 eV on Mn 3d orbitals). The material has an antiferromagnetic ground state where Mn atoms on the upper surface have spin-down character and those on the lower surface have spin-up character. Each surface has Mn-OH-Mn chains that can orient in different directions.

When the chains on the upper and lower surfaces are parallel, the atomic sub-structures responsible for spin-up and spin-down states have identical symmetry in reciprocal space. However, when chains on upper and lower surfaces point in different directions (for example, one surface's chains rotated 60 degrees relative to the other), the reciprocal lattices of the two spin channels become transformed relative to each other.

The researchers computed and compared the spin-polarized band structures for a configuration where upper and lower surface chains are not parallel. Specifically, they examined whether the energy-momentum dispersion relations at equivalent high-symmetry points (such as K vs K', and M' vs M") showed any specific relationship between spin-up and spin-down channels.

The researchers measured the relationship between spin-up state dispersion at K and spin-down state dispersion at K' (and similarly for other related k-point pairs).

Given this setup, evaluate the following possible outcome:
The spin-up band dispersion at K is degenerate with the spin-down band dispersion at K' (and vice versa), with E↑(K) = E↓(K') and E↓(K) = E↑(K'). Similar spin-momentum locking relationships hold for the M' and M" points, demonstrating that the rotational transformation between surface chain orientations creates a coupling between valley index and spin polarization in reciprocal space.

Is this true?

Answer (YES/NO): YES